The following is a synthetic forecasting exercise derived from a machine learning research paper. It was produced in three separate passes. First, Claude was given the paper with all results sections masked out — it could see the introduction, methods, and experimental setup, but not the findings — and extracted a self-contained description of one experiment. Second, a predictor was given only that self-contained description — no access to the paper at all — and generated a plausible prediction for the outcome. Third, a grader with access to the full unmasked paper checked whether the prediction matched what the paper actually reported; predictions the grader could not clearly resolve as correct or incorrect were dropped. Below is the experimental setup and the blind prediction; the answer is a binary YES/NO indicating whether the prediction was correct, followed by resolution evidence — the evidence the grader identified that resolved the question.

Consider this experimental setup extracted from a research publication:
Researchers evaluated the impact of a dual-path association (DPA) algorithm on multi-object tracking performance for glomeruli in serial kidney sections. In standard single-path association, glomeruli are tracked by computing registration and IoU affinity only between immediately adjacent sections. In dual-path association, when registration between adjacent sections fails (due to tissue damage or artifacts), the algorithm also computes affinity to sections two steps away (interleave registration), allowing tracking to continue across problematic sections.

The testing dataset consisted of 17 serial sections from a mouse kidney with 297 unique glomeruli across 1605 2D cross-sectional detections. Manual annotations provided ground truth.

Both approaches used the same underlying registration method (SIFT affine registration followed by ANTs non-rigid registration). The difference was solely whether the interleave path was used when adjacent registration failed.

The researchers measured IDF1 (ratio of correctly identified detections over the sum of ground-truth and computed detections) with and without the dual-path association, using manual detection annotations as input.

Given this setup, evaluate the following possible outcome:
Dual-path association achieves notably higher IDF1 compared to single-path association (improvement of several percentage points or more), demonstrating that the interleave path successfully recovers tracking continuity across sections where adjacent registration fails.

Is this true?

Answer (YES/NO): NO